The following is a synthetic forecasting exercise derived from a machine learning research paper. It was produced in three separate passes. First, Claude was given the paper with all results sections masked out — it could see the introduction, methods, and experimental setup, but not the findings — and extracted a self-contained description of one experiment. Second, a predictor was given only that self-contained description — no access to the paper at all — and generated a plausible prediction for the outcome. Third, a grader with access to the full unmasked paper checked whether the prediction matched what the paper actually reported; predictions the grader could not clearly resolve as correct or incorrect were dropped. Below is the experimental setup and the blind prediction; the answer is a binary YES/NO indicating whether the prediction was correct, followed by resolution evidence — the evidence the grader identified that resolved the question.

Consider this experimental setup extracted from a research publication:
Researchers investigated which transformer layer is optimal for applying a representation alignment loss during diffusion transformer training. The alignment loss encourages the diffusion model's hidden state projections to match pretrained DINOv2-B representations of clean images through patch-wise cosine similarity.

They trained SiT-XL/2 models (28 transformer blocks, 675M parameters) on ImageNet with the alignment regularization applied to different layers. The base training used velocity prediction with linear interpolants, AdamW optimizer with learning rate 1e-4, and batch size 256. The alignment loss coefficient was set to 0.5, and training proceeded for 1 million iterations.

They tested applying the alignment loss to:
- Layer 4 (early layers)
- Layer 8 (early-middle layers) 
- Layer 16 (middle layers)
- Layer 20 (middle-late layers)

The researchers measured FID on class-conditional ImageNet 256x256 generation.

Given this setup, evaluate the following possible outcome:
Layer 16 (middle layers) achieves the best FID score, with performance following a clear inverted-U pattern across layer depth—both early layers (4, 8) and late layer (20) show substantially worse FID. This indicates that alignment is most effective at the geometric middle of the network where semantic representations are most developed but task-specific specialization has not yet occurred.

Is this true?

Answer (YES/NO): NO